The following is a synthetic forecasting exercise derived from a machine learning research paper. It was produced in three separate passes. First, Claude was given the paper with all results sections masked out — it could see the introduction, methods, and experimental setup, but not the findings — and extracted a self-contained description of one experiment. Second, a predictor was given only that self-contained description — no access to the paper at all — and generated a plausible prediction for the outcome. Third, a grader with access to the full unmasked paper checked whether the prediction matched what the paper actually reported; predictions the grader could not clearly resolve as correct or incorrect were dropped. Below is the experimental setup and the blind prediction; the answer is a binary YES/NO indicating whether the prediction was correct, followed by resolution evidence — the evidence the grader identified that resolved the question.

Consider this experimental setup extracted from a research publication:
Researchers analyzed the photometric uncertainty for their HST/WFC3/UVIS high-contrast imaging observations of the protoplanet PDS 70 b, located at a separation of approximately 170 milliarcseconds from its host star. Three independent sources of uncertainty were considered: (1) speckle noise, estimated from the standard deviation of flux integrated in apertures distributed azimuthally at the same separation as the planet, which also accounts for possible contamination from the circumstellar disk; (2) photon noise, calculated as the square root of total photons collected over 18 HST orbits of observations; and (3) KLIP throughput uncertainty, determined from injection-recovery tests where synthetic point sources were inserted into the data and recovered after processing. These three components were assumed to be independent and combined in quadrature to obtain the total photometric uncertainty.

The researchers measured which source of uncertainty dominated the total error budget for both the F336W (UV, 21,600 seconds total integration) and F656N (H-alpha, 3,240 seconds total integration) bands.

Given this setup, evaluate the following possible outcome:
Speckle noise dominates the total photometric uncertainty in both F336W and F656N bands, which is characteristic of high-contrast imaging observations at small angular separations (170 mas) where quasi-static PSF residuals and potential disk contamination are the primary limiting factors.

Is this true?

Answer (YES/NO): YES